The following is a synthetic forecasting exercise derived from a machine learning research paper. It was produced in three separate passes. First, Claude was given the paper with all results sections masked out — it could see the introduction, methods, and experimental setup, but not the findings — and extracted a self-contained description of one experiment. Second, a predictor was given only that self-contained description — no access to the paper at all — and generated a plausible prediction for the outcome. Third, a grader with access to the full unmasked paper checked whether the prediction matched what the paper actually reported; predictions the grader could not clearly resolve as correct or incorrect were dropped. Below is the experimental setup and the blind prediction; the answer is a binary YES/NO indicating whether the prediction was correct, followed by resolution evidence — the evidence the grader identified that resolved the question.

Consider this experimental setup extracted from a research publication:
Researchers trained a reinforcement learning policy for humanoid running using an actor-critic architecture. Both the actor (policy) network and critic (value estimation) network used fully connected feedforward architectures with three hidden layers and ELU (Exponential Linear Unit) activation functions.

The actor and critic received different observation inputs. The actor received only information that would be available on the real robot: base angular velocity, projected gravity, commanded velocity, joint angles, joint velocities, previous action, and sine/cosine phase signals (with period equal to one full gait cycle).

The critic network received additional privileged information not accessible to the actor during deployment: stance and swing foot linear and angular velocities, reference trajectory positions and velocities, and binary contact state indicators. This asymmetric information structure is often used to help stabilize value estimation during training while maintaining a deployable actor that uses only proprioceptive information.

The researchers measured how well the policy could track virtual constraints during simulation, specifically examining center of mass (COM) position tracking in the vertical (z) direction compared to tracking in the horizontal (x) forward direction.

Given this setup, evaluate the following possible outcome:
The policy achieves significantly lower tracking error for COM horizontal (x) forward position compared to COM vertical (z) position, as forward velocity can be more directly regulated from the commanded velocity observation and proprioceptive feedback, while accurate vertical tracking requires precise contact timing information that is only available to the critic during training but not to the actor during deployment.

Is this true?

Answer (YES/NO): YES